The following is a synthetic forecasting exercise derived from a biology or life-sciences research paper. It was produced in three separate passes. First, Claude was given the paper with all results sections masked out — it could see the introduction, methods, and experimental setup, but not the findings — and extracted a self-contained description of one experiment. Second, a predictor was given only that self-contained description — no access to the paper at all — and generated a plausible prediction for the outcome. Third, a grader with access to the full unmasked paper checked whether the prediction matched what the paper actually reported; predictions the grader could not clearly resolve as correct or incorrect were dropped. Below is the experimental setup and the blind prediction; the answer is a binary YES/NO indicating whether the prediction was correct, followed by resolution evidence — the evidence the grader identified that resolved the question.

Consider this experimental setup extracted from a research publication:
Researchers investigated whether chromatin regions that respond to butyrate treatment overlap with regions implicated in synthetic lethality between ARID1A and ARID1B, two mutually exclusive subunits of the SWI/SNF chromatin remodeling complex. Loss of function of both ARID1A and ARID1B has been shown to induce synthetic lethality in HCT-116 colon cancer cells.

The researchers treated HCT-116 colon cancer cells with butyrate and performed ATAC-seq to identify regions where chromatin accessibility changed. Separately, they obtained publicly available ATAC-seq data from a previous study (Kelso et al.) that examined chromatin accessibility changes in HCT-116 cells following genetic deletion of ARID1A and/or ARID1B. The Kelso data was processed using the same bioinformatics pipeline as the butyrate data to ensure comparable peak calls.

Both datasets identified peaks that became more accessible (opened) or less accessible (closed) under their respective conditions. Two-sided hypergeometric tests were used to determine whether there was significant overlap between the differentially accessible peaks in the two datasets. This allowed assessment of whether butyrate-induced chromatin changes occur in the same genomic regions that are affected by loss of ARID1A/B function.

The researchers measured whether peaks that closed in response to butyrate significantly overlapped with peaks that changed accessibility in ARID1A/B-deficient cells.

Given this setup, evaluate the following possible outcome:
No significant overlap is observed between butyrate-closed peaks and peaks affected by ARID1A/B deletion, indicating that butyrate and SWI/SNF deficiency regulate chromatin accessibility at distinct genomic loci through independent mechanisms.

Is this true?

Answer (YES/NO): NO